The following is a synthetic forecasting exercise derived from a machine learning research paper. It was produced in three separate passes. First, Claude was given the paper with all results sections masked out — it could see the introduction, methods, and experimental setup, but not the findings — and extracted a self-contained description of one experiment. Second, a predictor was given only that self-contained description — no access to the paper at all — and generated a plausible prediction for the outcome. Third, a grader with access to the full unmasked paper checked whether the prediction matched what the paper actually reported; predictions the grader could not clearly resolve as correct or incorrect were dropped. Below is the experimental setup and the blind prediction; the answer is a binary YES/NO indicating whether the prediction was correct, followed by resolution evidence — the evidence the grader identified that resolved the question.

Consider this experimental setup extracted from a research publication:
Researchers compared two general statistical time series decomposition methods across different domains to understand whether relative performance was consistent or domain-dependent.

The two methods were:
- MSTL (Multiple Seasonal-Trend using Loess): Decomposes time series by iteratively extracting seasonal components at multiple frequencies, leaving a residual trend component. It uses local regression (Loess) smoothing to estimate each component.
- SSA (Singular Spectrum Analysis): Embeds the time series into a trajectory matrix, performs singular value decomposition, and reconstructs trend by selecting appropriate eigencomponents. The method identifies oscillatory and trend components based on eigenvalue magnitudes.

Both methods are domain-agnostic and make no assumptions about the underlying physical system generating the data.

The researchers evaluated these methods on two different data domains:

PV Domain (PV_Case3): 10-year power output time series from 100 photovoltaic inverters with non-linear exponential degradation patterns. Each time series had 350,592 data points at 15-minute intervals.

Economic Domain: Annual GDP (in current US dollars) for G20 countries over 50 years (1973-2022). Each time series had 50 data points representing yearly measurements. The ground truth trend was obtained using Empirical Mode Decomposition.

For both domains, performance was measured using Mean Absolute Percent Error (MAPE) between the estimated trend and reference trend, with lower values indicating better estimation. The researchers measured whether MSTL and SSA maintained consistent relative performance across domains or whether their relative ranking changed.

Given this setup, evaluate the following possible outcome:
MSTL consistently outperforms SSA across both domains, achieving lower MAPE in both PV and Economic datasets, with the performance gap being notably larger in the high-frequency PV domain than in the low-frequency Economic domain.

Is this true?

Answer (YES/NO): NO